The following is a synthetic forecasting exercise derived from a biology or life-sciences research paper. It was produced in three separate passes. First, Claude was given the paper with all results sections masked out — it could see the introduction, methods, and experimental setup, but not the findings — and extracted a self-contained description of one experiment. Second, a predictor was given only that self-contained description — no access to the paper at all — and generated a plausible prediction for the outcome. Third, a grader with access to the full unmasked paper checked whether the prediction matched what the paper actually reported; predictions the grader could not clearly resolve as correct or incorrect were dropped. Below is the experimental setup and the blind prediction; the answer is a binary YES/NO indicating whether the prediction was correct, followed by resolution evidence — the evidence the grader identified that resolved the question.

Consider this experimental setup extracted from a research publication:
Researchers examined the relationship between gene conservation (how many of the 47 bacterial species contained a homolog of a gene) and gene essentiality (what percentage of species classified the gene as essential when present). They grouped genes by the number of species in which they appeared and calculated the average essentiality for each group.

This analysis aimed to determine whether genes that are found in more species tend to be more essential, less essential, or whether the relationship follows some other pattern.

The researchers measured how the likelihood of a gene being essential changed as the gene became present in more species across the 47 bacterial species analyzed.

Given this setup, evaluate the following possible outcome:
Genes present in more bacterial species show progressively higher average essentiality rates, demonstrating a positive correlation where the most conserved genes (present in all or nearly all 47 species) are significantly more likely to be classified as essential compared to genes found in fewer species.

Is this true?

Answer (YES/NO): NO